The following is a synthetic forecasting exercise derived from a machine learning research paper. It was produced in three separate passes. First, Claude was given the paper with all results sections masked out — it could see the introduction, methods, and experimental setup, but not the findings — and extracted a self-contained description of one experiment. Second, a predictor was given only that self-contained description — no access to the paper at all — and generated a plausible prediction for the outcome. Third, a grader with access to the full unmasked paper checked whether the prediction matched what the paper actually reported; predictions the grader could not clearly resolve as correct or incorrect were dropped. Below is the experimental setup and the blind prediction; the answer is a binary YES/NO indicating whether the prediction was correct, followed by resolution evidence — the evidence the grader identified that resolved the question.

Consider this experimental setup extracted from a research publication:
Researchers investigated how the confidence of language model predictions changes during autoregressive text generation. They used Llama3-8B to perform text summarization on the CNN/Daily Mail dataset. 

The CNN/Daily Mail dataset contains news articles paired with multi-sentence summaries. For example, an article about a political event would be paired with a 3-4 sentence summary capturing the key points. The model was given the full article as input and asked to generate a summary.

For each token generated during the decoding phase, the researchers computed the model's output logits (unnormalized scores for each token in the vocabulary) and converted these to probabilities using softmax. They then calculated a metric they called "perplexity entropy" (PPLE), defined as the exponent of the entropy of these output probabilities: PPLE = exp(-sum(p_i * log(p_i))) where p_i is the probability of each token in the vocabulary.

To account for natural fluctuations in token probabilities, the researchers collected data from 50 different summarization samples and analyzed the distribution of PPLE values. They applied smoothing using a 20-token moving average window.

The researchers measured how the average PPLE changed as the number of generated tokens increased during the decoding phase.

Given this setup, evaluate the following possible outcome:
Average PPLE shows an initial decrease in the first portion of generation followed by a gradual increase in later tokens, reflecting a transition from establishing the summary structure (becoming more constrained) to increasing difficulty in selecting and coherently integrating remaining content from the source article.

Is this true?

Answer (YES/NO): NO